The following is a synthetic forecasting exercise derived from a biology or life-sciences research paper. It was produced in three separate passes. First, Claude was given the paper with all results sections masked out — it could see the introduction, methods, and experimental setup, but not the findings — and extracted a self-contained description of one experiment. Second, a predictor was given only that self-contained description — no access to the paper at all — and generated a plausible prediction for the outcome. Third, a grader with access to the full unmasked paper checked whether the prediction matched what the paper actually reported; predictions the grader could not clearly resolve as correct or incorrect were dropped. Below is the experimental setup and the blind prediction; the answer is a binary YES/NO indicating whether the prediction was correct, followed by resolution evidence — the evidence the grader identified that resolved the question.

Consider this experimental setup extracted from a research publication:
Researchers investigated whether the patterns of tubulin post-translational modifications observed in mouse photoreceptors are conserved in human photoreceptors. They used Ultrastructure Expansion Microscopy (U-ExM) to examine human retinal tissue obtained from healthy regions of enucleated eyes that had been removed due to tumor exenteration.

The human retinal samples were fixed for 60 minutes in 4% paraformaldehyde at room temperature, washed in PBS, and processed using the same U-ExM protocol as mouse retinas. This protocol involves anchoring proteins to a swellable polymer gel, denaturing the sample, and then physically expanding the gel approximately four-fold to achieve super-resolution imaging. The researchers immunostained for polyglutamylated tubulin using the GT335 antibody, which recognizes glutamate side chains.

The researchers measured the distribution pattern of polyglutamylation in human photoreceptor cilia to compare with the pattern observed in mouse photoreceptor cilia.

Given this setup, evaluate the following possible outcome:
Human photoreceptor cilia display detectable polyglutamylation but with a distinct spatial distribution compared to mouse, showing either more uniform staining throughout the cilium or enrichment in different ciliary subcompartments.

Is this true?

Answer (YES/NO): NO